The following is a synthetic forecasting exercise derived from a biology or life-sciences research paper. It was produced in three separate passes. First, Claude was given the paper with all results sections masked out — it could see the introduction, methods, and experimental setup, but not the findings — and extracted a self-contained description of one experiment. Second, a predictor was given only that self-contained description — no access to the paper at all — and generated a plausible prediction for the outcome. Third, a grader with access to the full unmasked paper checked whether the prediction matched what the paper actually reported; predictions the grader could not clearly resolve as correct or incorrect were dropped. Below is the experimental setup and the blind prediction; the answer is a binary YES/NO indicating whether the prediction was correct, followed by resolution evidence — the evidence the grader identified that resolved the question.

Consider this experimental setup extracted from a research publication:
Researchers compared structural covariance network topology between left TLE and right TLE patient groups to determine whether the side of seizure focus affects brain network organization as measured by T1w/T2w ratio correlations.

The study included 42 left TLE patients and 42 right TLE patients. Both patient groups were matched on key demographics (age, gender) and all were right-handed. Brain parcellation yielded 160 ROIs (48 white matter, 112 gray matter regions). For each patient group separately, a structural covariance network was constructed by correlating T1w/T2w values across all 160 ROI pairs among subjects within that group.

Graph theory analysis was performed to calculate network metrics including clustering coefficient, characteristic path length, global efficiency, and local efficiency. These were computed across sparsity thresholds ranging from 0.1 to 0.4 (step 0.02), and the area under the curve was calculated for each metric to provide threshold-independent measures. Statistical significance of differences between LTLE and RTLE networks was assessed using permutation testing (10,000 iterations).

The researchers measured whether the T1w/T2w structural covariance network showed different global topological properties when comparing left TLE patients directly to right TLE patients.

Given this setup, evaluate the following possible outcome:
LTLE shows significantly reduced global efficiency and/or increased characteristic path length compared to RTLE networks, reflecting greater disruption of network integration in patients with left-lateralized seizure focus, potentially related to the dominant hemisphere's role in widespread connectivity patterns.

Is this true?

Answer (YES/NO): YES